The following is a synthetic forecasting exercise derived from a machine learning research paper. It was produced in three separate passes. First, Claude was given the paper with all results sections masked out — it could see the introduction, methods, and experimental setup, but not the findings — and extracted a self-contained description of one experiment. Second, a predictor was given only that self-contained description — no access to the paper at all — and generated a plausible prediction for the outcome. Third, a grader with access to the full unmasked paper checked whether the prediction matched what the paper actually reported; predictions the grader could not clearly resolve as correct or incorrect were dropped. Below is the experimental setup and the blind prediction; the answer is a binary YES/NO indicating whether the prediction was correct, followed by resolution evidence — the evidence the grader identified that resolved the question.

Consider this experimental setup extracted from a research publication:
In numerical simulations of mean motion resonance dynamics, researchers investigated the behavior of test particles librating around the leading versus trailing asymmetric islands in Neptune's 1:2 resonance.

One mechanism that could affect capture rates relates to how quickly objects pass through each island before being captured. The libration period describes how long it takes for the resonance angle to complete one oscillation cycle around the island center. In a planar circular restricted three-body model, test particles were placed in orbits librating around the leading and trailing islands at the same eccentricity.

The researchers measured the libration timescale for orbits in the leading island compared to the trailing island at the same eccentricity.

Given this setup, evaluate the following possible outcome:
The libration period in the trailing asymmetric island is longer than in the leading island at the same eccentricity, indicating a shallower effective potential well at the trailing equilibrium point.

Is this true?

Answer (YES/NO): NO